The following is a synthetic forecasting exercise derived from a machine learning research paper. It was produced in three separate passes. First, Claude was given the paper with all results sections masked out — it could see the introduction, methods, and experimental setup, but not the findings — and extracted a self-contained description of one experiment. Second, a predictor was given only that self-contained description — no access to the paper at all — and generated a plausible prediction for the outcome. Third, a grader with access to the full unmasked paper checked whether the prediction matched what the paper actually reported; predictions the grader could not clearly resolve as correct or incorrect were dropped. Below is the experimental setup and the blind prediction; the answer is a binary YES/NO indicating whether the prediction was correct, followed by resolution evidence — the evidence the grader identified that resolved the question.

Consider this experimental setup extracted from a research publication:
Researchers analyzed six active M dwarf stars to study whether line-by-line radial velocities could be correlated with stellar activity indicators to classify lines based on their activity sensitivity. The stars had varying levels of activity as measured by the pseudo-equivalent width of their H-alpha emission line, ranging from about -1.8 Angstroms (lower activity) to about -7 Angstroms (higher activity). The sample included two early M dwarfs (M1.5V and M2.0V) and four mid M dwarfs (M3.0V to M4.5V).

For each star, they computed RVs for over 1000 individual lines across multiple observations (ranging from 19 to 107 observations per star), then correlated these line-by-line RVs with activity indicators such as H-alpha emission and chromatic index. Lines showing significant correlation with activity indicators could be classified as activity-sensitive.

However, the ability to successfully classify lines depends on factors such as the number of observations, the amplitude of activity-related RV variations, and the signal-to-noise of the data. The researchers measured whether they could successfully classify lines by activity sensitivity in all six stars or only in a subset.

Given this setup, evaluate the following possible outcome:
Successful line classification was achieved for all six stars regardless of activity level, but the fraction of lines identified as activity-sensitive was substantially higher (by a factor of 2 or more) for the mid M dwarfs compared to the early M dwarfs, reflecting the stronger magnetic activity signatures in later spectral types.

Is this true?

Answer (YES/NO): NO